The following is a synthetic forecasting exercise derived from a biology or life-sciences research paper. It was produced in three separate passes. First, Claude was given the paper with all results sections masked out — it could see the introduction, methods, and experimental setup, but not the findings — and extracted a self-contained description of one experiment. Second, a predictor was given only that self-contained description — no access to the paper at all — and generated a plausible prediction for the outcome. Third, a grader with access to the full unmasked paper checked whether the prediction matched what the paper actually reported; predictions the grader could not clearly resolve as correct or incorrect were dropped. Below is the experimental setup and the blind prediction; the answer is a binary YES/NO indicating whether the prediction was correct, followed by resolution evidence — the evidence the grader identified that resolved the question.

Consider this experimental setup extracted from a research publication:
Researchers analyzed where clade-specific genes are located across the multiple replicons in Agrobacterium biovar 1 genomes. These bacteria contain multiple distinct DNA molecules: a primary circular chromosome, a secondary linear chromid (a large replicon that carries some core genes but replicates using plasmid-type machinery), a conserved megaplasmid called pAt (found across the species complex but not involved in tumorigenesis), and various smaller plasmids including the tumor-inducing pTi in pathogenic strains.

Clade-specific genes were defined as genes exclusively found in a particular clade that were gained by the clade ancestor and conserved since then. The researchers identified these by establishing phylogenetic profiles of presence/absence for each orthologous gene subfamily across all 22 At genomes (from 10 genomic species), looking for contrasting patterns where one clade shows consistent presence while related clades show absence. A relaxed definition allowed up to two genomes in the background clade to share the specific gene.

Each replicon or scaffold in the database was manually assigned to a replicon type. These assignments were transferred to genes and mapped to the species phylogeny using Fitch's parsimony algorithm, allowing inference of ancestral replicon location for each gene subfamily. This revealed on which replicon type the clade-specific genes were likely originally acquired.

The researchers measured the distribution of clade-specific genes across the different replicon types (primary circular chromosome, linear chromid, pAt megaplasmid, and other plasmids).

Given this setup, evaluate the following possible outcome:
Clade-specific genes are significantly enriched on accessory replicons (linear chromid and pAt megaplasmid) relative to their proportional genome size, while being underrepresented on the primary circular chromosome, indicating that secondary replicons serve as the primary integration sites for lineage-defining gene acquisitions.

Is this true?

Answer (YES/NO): YES